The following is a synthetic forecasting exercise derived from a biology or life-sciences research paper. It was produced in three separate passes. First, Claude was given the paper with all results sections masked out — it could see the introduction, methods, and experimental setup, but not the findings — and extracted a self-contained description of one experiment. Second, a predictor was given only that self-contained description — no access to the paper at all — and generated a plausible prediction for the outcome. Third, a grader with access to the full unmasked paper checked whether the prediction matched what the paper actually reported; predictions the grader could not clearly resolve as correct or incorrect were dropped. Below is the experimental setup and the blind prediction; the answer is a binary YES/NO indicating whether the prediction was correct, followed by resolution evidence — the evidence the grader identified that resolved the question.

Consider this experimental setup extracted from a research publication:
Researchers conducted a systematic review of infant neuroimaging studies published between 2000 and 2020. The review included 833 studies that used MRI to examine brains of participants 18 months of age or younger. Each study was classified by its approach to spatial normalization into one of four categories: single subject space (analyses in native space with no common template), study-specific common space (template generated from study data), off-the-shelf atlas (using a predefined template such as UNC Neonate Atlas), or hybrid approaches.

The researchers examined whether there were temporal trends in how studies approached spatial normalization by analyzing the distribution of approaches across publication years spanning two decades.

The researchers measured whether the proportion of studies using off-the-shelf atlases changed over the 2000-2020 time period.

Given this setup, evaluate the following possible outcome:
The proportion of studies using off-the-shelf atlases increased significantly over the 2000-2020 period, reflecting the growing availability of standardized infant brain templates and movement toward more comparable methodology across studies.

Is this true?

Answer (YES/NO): YES